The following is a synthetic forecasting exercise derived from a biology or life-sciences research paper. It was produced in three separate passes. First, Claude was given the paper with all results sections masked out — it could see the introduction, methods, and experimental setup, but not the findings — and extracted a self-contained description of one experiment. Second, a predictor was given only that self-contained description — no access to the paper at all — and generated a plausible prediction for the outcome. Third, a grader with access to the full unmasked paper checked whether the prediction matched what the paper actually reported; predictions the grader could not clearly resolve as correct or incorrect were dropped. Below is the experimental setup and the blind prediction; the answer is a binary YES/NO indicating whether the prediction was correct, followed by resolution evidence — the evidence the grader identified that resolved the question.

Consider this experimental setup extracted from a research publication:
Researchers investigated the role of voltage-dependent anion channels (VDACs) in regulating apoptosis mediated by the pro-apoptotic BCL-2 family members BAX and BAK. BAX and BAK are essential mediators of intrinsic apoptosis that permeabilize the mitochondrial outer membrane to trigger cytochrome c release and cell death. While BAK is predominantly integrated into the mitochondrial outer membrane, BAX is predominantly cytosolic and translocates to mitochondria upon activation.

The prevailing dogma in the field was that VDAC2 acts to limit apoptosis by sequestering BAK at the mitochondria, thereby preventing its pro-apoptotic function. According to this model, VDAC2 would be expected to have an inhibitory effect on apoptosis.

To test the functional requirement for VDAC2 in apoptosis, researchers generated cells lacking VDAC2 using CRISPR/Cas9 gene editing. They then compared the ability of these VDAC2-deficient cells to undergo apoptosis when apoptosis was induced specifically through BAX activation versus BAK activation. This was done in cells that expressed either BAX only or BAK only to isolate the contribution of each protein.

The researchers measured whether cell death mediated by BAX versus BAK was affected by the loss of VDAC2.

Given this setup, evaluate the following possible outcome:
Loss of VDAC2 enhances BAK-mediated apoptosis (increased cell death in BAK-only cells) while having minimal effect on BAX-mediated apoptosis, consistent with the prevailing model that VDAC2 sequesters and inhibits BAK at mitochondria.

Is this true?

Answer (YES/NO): NO